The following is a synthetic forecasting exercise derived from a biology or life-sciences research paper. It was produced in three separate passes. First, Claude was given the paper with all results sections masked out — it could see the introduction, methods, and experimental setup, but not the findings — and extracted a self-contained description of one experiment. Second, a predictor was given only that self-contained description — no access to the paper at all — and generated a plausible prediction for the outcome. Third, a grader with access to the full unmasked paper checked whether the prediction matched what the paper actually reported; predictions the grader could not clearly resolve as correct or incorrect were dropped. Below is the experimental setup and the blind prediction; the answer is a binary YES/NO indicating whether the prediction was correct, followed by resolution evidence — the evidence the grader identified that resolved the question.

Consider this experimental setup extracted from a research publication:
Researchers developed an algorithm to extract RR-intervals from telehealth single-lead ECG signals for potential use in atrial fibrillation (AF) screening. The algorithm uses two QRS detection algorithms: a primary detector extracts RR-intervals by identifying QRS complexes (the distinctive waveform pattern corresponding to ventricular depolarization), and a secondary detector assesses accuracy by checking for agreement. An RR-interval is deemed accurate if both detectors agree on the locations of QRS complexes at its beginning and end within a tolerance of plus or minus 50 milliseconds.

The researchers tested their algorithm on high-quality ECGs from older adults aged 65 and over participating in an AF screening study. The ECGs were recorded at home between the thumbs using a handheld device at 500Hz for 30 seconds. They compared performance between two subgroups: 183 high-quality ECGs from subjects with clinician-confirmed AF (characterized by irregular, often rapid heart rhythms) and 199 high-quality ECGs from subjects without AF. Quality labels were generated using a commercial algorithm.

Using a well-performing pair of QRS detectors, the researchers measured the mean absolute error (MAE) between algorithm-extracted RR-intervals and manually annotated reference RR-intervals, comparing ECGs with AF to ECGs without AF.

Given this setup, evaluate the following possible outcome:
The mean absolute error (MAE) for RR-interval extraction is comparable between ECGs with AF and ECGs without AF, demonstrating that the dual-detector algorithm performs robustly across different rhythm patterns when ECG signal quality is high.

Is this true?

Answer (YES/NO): NO